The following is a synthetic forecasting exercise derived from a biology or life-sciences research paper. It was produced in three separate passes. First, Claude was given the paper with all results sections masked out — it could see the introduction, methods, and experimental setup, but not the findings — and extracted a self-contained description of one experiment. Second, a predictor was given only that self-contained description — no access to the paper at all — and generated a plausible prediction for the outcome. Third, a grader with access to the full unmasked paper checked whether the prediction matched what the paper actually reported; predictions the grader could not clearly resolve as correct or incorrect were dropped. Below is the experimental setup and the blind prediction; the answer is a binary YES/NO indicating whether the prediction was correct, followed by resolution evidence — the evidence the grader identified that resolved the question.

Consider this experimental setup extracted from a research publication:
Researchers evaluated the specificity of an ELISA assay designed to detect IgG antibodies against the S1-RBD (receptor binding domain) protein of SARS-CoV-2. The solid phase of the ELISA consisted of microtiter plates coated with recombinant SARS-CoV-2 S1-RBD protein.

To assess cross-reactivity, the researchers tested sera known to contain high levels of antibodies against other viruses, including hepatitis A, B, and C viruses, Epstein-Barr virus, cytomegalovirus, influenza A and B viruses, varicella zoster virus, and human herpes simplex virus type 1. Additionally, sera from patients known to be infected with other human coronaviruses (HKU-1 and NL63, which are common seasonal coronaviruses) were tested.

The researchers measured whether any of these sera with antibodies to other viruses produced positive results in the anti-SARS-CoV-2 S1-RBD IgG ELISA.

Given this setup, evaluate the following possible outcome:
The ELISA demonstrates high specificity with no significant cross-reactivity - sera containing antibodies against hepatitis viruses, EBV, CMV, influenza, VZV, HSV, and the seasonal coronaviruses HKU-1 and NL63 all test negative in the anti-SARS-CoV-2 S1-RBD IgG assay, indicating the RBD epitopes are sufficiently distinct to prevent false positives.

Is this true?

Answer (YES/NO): YES